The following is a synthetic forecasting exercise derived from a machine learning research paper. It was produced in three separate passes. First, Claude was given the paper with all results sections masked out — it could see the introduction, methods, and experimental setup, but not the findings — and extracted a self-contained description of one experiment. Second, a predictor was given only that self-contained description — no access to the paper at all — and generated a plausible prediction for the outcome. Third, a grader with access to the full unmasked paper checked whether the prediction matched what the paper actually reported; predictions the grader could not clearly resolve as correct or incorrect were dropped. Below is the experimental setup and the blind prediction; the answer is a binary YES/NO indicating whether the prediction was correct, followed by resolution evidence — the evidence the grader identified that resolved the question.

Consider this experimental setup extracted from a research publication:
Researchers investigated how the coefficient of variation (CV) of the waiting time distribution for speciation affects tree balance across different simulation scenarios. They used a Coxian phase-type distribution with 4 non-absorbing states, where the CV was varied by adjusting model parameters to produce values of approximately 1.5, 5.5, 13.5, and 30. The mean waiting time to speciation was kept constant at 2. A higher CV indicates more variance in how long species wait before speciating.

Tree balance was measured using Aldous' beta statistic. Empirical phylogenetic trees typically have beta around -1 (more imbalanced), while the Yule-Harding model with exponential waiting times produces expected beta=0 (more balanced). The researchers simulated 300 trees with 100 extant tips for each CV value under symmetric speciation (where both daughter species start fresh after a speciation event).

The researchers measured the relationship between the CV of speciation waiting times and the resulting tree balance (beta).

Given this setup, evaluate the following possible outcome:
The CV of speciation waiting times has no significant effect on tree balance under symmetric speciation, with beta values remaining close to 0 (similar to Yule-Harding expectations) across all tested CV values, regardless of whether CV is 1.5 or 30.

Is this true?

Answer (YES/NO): NO